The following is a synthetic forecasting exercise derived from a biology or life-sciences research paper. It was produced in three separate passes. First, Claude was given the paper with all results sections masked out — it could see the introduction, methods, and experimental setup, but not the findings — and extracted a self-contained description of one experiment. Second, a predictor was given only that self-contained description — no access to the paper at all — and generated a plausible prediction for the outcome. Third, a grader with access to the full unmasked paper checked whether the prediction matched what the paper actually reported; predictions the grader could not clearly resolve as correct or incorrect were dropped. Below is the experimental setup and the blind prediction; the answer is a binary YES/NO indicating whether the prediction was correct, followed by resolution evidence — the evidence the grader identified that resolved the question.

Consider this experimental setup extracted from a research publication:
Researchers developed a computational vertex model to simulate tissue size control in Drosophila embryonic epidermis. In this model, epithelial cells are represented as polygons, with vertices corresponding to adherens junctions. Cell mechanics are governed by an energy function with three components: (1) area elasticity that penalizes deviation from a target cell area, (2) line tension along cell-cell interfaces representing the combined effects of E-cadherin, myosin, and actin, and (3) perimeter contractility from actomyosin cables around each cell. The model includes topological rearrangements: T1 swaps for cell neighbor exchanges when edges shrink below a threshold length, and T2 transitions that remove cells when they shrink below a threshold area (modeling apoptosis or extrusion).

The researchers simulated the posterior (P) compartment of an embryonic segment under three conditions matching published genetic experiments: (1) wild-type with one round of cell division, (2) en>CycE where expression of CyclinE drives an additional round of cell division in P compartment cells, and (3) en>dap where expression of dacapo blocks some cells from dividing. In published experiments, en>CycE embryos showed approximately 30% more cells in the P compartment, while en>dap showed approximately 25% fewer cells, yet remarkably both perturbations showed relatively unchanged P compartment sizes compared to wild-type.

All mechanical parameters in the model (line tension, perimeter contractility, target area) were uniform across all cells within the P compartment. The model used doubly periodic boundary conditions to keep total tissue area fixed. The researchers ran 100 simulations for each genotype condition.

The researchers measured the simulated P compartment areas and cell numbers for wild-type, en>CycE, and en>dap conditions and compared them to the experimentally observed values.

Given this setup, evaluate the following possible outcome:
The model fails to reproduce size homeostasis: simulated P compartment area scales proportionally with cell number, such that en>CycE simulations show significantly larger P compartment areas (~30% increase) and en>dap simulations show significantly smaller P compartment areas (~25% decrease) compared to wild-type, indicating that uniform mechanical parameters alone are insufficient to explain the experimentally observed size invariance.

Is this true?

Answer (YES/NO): NO